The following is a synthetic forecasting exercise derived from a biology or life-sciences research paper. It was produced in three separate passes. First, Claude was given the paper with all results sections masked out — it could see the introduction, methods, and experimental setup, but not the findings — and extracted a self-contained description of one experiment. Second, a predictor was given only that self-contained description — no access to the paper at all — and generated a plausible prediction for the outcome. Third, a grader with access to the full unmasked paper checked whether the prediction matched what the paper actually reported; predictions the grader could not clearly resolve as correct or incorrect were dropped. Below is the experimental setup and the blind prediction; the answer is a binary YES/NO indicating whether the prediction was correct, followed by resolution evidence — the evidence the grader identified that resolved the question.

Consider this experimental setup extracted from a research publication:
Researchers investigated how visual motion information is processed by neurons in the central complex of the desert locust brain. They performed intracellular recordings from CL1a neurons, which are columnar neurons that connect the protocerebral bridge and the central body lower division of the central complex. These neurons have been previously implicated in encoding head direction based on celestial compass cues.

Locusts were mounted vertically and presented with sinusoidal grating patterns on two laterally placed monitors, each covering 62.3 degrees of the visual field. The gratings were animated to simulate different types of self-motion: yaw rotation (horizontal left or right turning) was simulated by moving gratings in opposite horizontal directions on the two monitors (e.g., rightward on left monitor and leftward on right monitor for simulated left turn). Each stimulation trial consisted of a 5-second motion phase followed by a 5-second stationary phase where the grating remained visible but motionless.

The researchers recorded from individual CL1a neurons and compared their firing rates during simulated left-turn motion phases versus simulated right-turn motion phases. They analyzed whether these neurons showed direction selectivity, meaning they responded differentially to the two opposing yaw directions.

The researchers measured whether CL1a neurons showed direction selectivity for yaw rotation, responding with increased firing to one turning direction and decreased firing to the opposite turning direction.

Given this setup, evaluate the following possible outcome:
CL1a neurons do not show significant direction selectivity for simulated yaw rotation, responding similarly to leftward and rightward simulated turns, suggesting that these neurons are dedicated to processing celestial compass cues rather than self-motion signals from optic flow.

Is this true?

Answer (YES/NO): YES